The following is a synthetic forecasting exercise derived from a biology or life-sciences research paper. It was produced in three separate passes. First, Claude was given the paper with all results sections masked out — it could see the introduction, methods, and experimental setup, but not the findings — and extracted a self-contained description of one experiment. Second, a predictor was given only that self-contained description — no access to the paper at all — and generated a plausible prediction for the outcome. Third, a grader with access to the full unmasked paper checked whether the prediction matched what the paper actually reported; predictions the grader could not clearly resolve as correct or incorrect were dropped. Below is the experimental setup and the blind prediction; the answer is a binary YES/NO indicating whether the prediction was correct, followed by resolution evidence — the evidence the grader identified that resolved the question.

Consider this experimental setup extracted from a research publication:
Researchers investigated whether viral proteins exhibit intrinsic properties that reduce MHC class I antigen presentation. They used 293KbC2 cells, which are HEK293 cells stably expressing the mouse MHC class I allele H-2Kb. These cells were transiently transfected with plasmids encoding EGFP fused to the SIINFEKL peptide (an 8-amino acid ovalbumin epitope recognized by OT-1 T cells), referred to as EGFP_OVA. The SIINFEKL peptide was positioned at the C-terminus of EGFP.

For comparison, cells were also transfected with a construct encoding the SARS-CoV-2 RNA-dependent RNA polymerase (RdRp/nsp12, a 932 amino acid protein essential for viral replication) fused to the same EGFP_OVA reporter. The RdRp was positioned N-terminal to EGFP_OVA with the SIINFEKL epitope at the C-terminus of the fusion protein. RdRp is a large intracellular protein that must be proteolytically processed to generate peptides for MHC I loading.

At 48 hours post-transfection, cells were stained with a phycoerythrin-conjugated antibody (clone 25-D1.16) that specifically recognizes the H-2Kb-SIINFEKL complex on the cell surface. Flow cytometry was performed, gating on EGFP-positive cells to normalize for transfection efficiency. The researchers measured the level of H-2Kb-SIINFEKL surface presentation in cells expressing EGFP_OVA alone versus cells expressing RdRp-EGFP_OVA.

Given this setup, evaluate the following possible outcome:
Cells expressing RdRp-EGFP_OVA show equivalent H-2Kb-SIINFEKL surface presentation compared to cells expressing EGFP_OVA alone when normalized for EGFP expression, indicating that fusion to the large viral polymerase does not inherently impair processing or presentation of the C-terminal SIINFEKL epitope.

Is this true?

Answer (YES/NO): NO